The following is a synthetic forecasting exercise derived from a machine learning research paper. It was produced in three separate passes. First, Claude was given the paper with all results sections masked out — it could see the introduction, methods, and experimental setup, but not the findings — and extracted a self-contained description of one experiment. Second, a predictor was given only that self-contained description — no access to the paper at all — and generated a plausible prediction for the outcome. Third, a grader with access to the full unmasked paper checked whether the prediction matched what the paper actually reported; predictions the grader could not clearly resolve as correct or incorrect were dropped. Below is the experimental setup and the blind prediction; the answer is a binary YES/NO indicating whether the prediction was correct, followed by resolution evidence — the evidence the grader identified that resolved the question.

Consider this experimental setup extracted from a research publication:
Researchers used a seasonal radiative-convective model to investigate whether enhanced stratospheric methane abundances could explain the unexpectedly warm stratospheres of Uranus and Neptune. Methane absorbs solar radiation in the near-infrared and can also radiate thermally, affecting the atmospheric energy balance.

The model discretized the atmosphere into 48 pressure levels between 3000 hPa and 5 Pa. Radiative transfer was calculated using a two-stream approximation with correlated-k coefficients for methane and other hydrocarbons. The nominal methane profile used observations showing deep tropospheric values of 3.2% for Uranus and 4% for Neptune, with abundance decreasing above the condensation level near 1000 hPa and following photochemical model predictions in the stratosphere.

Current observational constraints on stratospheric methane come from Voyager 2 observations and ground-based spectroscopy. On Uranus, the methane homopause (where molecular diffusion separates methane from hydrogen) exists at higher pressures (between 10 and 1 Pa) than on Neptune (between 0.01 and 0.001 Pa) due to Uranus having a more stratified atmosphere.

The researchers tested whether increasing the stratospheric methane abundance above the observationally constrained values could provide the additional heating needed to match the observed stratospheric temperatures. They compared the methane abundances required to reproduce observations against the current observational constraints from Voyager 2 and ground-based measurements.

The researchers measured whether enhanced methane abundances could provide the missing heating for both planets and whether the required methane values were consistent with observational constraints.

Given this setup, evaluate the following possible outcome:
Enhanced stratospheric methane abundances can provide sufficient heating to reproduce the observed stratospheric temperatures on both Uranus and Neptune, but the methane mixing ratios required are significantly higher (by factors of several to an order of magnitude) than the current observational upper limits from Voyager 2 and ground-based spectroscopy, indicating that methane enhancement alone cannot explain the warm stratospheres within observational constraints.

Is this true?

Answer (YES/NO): NO